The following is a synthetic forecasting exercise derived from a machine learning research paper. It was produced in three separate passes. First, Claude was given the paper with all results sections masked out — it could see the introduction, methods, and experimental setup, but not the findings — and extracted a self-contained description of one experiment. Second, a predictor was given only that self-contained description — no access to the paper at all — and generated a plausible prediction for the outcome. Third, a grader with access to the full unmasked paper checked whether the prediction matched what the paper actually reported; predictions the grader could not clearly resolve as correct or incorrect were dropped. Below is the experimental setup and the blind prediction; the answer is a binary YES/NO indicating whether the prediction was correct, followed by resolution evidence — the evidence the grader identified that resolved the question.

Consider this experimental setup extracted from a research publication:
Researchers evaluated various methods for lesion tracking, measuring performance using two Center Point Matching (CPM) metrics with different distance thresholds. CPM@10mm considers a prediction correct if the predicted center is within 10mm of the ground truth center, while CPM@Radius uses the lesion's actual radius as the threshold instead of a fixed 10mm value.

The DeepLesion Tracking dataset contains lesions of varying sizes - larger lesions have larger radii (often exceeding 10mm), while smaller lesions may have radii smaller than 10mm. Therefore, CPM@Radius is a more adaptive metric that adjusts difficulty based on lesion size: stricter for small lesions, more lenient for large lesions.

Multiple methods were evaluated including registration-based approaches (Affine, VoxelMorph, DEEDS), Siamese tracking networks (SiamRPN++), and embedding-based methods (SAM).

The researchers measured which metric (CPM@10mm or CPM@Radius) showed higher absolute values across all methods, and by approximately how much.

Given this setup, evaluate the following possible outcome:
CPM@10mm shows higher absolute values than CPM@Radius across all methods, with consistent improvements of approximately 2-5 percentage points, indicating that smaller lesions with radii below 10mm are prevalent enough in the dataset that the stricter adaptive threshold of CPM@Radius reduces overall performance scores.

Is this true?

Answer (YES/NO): NO